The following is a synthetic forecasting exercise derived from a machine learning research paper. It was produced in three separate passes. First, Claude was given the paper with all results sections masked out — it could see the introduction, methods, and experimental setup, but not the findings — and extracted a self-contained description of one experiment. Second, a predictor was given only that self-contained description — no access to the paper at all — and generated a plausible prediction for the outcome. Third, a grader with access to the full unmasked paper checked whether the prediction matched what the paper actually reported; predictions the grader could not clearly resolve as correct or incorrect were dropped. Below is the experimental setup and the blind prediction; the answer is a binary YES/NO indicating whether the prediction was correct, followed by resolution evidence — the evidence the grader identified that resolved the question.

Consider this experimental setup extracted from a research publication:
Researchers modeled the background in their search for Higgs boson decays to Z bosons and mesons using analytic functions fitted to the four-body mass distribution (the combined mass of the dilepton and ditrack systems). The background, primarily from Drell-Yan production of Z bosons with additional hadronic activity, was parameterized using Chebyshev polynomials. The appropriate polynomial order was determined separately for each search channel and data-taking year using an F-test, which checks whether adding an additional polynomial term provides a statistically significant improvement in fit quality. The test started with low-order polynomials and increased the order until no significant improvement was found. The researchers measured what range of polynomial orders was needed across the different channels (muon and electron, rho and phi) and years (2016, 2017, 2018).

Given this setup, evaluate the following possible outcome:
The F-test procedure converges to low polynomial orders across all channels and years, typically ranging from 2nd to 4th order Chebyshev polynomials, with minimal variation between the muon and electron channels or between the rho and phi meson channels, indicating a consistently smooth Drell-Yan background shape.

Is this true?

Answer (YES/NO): NO